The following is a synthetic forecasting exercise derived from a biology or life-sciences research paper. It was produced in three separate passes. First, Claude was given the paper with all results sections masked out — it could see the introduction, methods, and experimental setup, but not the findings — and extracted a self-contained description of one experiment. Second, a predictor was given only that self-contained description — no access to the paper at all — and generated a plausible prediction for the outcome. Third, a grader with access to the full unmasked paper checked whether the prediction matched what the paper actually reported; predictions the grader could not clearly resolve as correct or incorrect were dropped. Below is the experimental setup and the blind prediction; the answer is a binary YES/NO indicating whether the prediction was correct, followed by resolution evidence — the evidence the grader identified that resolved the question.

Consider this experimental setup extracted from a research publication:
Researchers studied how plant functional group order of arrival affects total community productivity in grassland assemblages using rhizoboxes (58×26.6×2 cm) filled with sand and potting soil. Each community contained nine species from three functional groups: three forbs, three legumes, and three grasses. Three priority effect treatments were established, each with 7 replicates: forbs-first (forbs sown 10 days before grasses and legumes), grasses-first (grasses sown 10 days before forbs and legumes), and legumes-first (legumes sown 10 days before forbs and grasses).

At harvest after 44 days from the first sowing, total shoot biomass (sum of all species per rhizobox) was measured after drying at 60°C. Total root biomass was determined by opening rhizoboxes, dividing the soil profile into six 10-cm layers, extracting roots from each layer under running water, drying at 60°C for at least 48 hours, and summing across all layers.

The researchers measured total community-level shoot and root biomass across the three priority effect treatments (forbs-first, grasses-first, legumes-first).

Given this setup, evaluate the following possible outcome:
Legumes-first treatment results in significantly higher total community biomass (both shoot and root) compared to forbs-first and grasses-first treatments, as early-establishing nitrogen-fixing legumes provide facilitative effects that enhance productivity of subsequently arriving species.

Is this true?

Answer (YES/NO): NO